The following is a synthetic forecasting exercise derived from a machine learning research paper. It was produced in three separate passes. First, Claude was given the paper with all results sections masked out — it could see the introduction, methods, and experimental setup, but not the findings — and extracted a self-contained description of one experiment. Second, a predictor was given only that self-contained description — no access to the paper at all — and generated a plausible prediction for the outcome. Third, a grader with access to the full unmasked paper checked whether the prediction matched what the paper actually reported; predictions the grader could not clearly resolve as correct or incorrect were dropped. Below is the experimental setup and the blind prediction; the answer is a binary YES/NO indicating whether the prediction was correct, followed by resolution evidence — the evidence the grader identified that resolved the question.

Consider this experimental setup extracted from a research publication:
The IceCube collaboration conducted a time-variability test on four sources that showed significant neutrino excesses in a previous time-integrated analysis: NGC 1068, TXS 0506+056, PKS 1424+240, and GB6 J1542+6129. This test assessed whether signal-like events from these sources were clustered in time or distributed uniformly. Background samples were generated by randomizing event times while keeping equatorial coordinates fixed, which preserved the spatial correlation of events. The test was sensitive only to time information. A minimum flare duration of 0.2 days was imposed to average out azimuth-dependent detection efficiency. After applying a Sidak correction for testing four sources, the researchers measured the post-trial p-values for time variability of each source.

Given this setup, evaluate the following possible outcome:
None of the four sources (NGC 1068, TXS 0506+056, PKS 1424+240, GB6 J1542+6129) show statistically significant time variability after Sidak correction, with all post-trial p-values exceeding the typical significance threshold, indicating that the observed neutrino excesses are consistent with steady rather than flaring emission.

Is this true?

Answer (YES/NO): YES